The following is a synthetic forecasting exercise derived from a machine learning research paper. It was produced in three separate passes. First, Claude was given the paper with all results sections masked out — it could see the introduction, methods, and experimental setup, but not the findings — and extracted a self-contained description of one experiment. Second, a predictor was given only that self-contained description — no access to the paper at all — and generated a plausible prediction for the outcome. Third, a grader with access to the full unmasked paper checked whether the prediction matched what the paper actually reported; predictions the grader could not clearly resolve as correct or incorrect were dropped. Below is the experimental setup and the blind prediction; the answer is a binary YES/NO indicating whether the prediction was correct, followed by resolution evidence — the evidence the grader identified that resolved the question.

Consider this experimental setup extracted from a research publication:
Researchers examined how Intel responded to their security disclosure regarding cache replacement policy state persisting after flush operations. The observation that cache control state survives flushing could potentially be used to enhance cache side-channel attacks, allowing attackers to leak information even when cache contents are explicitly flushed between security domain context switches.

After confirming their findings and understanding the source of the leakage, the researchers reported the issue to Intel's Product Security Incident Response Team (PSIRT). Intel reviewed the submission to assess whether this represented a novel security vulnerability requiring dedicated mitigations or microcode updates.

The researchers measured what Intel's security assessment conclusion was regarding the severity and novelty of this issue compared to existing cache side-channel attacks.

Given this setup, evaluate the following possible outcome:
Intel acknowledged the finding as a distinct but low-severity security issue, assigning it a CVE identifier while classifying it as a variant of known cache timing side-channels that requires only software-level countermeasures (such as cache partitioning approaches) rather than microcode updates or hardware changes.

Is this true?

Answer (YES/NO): NO